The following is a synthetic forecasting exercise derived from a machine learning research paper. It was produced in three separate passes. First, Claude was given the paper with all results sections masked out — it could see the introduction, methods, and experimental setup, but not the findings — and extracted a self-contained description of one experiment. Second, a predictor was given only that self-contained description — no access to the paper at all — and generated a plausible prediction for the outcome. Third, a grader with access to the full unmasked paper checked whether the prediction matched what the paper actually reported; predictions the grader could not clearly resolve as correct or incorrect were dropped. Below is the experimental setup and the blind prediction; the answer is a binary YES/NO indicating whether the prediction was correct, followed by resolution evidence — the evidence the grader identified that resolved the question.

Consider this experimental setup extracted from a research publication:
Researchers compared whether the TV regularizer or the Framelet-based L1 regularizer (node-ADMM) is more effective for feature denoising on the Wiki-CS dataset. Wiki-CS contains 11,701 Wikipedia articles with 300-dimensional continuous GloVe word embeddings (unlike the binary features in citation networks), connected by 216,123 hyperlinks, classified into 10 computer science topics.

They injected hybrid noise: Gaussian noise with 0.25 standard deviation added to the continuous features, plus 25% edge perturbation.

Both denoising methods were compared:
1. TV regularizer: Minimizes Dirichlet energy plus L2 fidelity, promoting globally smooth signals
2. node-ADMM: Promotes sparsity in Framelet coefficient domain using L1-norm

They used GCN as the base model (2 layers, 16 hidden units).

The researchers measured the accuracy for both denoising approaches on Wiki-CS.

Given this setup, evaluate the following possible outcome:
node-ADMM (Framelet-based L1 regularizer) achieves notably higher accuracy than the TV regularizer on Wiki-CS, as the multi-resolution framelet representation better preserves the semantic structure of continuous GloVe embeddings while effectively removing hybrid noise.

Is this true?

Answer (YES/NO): NO